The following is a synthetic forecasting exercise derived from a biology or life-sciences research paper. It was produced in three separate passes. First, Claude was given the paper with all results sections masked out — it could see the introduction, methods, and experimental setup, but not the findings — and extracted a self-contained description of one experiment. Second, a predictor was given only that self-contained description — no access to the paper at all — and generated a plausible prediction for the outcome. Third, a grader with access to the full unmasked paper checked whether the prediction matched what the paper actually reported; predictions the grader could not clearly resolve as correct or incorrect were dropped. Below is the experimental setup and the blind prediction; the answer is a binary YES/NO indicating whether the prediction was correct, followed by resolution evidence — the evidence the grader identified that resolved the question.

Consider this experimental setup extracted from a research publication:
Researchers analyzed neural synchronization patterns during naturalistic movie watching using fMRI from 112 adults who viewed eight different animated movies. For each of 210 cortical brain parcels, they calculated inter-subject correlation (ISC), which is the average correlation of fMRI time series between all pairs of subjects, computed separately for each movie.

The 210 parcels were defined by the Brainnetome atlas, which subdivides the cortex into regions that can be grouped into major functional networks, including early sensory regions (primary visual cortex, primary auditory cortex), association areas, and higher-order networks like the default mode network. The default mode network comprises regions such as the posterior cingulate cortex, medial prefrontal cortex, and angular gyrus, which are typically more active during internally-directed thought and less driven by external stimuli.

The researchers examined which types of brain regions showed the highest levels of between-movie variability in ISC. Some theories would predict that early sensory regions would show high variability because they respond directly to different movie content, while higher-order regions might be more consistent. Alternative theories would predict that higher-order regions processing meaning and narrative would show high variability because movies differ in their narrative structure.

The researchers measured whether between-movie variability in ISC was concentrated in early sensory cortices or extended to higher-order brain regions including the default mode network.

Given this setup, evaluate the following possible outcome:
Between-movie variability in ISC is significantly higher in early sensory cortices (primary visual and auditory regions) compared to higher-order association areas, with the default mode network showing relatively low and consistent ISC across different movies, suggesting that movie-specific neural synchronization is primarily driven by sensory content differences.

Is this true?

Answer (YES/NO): NO